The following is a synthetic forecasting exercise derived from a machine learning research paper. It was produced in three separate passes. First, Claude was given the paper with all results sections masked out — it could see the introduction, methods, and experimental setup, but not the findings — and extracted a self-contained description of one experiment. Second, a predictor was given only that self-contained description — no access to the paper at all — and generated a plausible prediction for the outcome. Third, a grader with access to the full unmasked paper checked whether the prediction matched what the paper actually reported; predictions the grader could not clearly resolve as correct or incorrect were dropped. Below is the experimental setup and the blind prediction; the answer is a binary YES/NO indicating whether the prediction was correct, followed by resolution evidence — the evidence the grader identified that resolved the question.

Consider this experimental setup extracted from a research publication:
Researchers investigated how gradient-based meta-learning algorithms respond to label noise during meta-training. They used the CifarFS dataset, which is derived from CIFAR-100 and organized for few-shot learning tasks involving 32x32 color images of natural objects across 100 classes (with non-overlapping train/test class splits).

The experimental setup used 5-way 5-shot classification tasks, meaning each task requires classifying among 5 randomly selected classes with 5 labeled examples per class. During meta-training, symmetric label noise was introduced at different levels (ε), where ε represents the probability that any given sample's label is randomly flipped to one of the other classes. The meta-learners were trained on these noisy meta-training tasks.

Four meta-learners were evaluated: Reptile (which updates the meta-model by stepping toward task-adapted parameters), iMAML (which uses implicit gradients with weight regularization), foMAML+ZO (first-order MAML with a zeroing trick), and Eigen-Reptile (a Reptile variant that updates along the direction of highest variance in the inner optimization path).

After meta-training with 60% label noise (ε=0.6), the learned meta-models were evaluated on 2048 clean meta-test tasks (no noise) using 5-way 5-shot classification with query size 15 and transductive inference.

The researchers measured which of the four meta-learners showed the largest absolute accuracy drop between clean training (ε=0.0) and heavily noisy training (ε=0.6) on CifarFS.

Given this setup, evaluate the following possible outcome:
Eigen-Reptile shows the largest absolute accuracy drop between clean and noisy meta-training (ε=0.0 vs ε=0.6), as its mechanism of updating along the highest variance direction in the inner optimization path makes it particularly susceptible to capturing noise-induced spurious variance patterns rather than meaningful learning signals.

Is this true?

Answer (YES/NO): NO